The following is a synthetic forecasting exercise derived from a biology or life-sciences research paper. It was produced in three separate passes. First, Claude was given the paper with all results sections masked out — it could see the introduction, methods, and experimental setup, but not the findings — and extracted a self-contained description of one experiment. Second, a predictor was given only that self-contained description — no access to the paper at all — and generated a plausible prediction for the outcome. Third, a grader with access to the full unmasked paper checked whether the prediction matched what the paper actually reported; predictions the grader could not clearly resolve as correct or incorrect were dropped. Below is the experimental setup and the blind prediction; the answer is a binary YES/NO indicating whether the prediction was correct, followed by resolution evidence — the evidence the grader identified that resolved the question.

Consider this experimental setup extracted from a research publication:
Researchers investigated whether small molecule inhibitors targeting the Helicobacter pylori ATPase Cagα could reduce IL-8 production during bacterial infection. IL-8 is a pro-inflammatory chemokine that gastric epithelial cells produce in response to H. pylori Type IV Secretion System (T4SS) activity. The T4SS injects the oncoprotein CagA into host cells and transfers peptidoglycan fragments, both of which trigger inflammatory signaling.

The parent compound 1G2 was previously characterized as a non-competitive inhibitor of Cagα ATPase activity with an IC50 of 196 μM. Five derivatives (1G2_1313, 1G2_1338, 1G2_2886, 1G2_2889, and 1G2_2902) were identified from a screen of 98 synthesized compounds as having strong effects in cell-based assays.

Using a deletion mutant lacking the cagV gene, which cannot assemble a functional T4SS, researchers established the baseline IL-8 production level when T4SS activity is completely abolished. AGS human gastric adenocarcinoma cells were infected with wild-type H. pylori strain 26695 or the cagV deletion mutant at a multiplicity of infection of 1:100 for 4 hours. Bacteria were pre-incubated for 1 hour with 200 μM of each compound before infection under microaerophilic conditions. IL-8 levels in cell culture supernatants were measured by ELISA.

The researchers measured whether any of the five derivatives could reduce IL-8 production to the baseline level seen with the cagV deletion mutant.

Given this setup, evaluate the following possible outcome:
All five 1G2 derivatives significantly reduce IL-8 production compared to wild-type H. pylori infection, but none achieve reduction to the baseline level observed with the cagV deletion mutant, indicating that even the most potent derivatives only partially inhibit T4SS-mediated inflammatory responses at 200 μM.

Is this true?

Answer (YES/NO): NO